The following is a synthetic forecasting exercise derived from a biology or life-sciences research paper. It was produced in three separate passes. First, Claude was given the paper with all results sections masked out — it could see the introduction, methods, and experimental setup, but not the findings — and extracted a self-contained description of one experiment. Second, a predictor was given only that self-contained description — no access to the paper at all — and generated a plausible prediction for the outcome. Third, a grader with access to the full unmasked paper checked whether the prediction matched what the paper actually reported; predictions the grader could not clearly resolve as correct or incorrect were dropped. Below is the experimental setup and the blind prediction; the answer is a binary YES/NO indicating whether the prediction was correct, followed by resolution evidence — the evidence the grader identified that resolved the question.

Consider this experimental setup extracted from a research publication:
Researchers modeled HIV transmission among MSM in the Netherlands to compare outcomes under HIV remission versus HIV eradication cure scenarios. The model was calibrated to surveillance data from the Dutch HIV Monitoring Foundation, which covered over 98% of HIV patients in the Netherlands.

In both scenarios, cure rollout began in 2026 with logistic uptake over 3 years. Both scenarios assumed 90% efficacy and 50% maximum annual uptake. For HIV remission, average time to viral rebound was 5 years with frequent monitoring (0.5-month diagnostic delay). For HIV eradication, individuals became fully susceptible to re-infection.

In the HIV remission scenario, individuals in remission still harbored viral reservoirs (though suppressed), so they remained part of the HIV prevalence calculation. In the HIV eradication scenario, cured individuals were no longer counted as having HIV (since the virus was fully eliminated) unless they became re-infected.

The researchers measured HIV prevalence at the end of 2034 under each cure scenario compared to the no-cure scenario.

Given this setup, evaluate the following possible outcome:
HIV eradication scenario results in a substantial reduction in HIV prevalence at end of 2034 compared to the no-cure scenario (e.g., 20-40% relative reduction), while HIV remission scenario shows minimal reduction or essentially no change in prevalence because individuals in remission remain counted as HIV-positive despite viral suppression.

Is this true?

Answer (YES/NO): NO